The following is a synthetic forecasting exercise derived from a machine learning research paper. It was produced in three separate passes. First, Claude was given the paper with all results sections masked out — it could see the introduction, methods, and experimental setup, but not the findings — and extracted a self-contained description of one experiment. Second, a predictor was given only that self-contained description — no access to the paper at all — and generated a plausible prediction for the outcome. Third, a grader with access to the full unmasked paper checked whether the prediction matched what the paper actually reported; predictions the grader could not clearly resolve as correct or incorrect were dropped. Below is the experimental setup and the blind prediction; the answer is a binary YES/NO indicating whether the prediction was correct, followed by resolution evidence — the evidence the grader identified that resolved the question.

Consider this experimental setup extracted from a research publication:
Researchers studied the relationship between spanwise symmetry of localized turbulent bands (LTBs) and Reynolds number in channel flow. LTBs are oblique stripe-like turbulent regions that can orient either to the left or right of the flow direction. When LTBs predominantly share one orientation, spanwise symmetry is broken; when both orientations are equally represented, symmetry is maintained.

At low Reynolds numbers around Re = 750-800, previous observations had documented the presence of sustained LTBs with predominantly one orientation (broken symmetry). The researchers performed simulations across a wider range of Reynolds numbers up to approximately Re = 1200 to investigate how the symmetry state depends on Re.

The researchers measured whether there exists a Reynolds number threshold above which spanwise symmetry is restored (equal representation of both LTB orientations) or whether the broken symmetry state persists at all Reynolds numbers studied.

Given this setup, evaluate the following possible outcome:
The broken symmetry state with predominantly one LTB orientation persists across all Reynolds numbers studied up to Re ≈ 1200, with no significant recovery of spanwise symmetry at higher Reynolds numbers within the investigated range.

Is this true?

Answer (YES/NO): NO